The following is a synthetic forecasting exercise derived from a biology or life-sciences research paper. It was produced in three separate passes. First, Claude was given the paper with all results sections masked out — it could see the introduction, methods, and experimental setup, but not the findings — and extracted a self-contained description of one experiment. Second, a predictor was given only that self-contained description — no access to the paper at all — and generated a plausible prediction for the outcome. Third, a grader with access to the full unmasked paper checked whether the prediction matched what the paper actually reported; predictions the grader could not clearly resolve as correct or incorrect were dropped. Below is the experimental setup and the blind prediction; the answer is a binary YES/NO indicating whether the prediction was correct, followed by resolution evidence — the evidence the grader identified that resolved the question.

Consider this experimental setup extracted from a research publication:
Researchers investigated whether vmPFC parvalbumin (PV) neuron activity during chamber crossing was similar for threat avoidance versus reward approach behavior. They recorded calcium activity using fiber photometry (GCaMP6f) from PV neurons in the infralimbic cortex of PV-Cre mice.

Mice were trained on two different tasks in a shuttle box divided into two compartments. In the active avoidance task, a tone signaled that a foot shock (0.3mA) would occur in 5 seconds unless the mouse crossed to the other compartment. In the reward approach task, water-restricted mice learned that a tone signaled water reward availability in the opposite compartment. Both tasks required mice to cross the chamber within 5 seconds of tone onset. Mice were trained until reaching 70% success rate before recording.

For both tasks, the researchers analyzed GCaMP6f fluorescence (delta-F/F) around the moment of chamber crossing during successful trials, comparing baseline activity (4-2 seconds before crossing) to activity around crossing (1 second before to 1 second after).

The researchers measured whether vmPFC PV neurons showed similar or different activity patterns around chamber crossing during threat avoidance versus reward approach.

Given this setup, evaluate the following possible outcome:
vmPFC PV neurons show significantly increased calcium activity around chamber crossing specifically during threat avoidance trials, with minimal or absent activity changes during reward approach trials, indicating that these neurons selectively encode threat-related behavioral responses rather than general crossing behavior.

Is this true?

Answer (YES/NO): YES